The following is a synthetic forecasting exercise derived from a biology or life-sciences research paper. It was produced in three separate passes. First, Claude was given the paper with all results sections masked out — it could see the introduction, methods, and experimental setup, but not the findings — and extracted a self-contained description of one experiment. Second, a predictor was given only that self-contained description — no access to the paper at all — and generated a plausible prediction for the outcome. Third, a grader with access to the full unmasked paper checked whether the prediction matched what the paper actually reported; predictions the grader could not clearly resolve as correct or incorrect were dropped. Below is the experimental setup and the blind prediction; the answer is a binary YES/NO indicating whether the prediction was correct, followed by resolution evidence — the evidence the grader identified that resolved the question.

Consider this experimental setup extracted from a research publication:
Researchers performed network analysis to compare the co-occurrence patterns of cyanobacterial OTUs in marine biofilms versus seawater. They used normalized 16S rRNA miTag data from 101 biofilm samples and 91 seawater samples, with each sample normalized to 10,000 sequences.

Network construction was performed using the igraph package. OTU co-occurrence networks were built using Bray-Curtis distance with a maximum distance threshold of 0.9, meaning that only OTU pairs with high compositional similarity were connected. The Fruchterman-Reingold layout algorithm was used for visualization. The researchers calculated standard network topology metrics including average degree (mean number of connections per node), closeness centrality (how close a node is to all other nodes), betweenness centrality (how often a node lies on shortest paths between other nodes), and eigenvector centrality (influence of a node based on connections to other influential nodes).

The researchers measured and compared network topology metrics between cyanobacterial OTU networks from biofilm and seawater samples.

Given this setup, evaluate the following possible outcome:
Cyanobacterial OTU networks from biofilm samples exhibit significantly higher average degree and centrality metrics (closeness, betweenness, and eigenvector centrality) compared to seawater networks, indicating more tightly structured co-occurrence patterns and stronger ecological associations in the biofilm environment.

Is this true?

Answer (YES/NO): NO